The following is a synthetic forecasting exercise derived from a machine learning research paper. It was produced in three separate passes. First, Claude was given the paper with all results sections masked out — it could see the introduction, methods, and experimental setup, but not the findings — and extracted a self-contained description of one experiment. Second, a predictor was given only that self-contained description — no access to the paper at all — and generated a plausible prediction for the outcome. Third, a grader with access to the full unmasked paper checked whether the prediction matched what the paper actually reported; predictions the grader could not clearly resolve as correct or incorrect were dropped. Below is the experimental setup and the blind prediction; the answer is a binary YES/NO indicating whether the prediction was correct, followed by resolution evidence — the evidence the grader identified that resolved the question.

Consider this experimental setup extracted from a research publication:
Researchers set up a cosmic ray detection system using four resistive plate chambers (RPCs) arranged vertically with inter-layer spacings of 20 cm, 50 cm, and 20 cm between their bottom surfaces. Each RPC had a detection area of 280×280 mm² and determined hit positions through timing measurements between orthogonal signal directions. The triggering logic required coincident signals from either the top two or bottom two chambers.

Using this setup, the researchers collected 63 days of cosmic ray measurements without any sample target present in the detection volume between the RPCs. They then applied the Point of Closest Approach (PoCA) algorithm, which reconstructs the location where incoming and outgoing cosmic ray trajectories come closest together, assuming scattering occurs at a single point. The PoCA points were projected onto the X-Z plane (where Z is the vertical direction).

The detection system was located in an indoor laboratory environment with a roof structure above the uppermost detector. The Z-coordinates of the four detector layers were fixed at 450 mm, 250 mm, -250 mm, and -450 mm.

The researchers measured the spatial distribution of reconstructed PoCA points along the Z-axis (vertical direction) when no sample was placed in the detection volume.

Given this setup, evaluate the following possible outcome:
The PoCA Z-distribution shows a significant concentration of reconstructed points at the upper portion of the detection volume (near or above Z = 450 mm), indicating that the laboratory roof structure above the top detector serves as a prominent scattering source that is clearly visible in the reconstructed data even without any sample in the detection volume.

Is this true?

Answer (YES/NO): NO